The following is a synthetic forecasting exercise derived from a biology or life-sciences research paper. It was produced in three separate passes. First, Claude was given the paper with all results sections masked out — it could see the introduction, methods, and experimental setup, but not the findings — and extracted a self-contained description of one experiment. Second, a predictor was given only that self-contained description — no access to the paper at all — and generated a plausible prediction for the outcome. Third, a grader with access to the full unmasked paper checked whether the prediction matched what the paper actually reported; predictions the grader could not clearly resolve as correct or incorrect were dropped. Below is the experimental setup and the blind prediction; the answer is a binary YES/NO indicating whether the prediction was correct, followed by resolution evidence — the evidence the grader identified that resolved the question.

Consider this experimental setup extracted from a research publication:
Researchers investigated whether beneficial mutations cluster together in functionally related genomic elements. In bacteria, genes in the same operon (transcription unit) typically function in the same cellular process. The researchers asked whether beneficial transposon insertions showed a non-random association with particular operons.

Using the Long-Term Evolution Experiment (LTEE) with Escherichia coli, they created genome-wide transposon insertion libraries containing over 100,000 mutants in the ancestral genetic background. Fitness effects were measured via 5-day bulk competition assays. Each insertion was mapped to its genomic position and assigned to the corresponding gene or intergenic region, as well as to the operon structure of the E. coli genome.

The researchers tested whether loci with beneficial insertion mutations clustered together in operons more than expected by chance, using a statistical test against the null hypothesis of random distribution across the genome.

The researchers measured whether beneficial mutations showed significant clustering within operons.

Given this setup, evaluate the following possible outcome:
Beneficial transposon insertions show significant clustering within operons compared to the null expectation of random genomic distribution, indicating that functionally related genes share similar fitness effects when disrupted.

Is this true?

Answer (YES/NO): YES